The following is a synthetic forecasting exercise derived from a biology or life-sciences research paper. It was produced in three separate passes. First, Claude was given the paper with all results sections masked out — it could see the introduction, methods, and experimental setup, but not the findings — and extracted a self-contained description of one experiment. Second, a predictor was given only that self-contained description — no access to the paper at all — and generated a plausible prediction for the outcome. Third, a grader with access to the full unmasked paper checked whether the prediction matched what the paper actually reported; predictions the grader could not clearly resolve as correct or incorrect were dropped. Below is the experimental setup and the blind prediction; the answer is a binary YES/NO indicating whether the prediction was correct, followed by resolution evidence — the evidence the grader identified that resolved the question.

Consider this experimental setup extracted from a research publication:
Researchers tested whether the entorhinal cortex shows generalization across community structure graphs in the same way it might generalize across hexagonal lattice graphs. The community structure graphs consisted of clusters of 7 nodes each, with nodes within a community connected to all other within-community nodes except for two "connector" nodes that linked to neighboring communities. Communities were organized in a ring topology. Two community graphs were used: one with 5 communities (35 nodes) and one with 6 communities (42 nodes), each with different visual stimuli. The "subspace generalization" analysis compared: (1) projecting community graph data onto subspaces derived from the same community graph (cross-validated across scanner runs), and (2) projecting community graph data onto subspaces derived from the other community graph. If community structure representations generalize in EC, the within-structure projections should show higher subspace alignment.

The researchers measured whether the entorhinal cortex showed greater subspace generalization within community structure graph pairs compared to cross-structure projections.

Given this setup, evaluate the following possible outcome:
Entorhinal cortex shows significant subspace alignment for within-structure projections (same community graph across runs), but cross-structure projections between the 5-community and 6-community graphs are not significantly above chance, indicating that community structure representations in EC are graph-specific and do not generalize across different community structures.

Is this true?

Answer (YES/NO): NO